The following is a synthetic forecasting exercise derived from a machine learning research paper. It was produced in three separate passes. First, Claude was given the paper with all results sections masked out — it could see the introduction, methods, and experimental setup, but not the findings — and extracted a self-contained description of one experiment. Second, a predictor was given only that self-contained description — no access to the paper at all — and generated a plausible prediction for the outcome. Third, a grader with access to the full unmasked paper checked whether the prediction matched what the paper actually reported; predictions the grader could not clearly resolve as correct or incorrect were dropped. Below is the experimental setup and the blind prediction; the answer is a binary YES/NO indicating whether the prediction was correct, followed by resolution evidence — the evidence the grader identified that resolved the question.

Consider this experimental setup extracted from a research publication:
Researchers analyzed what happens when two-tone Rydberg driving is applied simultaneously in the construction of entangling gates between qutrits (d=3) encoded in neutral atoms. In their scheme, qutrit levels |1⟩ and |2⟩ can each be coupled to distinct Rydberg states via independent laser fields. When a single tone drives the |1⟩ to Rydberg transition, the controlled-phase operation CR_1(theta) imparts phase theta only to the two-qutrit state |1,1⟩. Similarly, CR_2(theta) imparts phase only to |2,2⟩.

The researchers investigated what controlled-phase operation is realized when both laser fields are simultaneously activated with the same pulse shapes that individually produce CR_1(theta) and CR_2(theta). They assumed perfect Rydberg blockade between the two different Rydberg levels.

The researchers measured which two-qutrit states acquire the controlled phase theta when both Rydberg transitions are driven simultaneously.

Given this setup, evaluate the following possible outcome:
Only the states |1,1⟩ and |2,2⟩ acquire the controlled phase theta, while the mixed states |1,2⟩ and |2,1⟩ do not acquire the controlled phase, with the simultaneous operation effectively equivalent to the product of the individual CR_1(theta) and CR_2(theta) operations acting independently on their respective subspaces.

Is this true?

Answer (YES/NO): NO